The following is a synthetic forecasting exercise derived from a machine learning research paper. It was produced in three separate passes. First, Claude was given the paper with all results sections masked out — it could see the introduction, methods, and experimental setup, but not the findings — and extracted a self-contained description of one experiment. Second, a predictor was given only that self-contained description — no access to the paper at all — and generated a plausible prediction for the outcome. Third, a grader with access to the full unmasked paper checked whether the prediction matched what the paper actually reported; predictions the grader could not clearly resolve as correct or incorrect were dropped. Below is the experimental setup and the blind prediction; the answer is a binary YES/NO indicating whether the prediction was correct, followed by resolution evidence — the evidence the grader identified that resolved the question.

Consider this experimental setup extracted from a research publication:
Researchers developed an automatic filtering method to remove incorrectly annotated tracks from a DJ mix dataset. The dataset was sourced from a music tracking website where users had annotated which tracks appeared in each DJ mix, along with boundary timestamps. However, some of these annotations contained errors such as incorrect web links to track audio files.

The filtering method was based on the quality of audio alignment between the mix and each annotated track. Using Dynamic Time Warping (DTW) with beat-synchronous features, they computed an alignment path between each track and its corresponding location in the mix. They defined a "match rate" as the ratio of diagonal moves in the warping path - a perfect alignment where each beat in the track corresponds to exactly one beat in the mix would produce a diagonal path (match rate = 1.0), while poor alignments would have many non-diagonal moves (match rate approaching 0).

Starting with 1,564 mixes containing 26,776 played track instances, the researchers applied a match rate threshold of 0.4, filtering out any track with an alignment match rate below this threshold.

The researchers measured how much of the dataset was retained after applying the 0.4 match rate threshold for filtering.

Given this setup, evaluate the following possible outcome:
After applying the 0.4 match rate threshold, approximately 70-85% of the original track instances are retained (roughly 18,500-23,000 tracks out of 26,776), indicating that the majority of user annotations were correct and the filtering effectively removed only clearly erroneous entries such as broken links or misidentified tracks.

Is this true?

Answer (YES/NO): NO